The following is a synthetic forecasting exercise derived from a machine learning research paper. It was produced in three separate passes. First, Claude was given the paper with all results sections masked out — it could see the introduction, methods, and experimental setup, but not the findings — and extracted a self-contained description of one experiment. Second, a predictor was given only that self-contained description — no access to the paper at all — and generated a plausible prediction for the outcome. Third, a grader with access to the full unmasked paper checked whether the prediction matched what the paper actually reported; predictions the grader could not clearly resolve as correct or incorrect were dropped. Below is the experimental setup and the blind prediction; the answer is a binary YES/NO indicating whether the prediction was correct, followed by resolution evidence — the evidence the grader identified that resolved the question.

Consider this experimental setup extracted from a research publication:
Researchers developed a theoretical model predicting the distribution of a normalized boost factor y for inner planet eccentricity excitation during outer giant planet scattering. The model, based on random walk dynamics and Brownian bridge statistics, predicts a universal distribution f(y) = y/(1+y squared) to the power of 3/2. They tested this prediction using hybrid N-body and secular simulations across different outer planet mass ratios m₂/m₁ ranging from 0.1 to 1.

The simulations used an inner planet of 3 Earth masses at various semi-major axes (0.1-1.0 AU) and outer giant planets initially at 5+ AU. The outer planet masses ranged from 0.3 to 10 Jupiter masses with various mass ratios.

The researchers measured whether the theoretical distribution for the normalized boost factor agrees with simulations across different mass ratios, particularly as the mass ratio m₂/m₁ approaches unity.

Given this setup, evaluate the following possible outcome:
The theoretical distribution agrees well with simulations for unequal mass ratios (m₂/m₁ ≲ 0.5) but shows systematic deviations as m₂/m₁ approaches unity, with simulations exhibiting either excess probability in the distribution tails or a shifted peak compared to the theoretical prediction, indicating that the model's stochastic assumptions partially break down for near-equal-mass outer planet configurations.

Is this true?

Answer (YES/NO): NO